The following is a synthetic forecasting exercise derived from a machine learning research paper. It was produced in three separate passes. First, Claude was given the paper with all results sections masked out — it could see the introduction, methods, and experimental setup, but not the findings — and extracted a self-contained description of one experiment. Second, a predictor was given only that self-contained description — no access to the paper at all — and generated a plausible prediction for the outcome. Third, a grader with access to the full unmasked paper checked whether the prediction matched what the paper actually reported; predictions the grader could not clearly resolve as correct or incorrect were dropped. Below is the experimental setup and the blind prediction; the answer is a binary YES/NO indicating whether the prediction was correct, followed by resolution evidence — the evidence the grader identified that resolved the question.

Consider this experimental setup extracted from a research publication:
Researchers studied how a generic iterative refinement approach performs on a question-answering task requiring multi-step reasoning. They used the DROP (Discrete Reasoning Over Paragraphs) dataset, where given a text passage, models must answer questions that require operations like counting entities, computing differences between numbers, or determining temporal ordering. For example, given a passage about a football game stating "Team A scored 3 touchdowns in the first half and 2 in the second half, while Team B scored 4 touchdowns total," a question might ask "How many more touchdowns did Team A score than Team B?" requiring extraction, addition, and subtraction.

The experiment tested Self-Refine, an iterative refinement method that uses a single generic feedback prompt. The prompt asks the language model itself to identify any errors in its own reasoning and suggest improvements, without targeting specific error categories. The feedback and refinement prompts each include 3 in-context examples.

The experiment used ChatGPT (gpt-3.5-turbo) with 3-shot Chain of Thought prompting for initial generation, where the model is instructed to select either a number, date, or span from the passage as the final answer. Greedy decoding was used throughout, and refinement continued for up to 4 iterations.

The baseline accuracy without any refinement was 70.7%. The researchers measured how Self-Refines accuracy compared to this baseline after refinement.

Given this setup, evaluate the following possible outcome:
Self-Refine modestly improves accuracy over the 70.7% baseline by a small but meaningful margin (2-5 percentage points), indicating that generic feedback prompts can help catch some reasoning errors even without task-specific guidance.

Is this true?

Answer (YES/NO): NO